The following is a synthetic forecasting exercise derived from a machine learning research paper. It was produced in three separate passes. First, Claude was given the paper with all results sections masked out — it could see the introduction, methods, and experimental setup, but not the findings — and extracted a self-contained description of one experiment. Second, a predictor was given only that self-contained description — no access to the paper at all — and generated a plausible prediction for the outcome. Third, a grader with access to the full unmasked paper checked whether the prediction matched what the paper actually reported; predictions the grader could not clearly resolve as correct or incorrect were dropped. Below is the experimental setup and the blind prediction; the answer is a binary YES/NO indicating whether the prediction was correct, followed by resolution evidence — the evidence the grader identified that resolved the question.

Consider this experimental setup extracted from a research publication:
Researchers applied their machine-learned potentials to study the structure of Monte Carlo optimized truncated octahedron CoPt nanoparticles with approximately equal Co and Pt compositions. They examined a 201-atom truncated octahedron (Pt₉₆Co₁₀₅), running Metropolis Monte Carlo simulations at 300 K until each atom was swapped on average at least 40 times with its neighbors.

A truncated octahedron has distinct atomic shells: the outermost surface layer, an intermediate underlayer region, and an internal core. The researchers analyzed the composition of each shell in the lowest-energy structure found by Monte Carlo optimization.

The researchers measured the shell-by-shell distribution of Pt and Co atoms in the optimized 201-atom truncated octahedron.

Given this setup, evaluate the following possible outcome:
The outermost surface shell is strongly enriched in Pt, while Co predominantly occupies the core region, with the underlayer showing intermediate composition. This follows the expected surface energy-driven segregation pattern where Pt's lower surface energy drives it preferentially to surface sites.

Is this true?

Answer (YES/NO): NO